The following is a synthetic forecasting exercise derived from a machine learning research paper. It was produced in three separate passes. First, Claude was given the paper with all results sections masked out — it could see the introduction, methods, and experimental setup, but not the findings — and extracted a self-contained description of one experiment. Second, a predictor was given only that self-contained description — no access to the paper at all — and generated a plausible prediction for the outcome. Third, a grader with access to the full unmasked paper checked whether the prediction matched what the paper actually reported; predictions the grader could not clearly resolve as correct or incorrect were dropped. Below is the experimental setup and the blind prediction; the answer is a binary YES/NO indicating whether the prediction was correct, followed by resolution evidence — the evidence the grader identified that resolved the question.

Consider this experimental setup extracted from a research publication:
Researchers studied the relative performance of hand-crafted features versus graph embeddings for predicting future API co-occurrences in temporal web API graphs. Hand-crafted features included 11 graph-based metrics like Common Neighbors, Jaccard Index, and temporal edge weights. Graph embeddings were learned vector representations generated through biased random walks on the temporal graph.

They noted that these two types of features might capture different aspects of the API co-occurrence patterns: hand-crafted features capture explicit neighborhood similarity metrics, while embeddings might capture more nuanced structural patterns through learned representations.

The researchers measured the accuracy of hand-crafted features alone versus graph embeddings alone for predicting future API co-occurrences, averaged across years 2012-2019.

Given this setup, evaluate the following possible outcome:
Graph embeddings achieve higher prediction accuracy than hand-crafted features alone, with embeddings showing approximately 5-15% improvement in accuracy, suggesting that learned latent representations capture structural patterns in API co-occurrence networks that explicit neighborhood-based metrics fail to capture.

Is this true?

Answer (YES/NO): NO